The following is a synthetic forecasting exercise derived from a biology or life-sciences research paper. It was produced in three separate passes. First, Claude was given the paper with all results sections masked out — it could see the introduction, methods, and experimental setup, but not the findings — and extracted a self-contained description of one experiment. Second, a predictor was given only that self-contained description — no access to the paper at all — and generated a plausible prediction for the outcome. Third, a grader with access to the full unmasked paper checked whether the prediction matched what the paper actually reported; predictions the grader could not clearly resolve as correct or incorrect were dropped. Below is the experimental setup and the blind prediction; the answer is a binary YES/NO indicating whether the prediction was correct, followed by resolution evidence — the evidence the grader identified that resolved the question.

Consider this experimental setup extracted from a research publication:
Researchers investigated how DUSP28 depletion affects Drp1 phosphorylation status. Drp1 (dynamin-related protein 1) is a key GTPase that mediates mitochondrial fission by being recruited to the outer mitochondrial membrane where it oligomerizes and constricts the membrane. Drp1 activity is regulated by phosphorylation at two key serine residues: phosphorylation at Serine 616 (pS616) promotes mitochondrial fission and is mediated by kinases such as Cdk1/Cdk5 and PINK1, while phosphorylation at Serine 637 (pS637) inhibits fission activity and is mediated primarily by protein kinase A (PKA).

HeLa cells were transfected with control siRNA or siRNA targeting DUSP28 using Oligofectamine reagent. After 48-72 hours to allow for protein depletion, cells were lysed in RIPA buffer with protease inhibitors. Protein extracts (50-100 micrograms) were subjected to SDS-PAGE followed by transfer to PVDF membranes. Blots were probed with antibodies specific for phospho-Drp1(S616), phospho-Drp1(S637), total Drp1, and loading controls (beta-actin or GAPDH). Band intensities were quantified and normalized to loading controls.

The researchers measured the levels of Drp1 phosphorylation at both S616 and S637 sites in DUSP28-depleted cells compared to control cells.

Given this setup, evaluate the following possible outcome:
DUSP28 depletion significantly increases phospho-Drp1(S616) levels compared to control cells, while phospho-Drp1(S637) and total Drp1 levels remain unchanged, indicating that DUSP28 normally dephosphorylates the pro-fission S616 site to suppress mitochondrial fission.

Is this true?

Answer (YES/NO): NO